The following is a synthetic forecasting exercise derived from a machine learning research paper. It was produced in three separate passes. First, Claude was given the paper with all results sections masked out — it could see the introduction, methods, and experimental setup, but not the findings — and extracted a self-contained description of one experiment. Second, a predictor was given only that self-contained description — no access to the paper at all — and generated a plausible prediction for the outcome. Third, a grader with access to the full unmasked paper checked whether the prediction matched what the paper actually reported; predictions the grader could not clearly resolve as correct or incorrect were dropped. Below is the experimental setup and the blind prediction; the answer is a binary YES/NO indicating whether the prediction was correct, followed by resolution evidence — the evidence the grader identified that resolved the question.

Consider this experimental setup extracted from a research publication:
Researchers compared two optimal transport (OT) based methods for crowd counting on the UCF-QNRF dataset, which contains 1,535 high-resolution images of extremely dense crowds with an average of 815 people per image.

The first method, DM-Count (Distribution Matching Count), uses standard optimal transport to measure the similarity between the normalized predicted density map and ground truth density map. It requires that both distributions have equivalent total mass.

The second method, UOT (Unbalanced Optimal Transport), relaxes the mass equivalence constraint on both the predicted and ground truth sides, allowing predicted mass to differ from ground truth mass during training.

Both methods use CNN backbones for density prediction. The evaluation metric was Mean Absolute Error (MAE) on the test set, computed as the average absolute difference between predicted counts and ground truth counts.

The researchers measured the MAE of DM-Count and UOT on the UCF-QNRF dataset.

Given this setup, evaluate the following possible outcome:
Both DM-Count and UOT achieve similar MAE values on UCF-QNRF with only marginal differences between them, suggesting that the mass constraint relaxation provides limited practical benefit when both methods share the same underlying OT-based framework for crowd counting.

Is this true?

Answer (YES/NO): NO